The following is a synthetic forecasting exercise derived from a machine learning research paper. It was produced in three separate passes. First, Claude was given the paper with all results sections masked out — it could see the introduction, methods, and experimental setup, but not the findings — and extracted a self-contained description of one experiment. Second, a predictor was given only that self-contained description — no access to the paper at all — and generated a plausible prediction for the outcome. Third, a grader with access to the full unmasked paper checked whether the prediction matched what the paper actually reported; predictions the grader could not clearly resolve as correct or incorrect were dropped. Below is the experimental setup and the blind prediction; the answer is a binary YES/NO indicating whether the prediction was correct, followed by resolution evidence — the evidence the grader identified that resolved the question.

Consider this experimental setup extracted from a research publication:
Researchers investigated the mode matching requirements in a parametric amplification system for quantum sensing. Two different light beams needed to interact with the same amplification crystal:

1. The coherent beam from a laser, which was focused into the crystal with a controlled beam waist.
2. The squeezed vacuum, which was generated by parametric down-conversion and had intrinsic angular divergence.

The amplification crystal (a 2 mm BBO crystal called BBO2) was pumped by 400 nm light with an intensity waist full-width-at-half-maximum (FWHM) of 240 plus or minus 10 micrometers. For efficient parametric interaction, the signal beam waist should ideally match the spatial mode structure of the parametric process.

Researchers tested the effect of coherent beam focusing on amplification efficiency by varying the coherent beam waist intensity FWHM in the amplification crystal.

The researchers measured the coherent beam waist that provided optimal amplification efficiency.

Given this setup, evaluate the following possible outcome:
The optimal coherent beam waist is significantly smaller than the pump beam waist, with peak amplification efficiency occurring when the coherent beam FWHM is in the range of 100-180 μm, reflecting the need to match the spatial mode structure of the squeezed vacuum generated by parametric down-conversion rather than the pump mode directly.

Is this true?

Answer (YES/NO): NO